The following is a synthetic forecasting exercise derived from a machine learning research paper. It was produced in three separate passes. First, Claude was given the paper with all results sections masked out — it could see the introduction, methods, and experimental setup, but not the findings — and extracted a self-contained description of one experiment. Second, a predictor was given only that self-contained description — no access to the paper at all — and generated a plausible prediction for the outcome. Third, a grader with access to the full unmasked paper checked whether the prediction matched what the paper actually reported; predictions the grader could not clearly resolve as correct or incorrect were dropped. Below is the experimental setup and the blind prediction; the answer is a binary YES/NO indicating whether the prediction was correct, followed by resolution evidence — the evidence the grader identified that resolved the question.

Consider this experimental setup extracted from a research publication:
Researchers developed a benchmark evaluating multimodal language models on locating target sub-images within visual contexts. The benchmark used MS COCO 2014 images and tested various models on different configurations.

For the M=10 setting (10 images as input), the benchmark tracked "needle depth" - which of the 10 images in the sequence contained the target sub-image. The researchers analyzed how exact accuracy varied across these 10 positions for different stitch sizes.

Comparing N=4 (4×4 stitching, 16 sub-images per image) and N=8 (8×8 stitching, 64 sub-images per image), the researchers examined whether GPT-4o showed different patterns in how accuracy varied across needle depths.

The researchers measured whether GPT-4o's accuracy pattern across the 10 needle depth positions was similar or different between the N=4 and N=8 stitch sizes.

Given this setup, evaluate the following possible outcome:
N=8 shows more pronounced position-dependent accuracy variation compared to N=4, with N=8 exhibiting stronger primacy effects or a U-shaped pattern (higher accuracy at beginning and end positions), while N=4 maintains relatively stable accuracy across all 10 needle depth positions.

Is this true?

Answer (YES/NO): NO